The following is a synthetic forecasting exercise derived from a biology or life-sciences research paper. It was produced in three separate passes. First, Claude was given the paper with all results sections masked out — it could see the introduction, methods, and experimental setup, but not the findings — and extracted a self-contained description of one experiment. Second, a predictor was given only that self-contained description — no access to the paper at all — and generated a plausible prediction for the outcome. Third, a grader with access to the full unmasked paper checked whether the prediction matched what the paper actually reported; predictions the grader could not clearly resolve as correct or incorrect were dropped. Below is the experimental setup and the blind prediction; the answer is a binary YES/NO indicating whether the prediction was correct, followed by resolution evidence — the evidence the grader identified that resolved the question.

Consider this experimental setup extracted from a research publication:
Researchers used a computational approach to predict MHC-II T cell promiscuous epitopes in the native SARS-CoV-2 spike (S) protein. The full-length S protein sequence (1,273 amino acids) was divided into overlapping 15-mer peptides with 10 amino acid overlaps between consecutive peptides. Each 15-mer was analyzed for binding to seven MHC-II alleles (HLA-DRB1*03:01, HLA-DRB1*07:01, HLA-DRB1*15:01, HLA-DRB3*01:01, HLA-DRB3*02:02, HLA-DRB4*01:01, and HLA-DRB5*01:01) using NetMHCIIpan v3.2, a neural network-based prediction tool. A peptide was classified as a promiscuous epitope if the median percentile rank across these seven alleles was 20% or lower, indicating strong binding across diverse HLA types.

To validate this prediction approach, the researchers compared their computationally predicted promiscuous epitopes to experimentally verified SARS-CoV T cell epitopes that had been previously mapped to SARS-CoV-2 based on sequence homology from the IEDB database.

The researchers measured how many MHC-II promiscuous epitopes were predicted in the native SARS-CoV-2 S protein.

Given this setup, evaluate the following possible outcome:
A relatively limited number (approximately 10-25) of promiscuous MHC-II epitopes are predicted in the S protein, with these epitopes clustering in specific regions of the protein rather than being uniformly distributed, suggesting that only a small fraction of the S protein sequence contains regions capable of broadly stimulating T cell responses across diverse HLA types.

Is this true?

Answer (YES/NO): NO